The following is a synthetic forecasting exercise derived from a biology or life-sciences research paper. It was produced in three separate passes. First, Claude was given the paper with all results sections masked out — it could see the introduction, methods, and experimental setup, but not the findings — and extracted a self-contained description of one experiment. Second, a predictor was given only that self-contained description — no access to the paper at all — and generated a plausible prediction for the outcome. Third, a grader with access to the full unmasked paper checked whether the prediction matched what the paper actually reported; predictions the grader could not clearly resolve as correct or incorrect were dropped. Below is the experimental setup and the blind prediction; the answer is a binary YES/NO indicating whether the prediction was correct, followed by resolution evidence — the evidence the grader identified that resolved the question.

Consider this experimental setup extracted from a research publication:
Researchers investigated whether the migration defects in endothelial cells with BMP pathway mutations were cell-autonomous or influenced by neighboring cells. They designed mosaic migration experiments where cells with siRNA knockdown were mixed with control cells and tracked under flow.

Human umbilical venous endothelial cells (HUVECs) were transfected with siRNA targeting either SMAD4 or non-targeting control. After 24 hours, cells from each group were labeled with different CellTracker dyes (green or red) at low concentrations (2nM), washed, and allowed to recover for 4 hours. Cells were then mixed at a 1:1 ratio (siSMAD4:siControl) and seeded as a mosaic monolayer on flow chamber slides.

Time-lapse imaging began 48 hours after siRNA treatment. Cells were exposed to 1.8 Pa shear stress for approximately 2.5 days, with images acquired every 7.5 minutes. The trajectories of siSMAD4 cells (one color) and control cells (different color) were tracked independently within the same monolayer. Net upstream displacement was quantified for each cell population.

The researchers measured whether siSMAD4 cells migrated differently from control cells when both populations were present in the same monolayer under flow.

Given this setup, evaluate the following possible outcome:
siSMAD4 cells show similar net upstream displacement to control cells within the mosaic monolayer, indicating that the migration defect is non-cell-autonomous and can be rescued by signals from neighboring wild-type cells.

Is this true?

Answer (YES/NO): NO